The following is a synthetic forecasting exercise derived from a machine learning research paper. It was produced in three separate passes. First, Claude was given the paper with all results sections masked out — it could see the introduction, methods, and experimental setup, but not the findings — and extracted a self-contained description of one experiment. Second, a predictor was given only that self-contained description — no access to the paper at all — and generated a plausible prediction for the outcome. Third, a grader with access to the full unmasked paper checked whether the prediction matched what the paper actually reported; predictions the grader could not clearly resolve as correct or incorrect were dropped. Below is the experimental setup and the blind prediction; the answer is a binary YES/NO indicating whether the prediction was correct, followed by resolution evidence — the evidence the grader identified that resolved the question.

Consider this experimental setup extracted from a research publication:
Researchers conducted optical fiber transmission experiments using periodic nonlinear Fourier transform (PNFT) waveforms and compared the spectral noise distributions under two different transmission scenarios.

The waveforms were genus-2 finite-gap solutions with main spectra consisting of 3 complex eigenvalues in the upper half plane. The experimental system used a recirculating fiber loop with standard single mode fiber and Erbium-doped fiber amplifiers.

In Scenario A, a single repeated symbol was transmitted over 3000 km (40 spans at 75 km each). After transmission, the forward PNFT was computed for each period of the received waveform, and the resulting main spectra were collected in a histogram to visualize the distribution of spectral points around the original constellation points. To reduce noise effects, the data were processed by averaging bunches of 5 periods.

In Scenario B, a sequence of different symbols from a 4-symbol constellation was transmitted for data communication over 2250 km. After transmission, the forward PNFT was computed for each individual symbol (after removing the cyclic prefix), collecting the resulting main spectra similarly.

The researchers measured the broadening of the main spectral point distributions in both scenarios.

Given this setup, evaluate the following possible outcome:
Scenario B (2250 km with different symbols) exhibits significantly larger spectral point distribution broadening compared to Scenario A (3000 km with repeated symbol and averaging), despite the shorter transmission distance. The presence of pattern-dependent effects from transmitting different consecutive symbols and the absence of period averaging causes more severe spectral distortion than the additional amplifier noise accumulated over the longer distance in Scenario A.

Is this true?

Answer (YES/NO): YES